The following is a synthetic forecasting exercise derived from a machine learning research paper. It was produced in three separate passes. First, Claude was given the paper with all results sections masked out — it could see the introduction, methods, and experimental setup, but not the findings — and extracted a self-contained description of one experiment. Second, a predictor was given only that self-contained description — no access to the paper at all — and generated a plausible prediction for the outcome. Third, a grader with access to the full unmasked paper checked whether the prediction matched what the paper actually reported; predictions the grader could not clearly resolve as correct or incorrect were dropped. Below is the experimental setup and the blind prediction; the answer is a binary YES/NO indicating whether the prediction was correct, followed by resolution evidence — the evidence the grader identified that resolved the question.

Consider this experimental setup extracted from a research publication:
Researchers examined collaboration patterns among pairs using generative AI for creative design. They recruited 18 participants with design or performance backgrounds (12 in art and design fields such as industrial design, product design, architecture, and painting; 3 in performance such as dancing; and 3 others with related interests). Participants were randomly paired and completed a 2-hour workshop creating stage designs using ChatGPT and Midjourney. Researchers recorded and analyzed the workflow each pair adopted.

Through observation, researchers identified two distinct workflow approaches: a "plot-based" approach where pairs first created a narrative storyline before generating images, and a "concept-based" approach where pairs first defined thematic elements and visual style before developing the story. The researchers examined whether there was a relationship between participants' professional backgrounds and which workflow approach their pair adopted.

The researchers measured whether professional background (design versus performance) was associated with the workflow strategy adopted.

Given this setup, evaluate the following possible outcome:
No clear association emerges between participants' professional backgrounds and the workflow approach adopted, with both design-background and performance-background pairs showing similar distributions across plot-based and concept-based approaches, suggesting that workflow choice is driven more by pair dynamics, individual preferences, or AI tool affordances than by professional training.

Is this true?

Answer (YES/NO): NO